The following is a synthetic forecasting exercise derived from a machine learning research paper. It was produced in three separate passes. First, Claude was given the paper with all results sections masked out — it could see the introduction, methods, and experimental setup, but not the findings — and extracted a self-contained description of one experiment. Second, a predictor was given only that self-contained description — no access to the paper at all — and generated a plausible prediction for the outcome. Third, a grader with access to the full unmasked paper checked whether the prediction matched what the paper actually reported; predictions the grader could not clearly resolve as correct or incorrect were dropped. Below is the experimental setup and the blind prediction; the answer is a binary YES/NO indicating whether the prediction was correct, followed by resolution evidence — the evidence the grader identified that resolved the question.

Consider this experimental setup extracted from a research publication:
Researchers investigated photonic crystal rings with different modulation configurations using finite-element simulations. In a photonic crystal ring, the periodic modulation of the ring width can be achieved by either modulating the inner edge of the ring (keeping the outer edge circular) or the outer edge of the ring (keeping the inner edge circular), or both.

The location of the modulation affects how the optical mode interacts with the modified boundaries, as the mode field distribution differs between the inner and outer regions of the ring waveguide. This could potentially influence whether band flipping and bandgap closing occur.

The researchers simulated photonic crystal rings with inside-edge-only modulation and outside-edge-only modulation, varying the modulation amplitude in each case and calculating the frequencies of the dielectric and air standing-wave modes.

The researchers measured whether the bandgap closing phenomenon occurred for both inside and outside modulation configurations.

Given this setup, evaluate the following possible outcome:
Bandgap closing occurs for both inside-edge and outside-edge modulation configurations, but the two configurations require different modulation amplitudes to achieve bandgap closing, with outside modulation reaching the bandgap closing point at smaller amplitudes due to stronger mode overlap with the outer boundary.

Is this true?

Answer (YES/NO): NO